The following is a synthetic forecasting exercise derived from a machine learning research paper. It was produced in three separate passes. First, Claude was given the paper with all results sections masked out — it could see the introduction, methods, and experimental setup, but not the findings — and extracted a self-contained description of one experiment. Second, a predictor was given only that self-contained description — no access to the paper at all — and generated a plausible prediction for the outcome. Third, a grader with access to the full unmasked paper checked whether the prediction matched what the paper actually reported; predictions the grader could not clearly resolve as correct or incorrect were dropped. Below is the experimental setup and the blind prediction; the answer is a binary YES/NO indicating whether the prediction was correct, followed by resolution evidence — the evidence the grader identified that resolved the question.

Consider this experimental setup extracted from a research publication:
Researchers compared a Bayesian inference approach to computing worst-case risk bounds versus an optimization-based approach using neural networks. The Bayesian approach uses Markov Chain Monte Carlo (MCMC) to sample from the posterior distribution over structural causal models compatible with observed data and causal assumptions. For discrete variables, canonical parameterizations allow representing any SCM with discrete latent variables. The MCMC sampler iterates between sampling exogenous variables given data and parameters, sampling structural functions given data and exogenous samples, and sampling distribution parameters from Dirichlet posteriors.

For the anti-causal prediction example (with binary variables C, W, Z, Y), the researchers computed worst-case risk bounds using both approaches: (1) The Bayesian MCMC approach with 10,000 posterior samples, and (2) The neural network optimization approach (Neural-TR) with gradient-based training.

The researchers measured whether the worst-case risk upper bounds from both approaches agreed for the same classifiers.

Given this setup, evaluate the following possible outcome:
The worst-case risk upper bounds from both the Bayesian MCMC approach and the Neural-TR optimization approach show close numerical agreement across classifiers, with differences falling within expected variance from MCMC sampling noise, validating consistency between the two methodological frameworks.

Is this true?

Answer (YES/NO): YES